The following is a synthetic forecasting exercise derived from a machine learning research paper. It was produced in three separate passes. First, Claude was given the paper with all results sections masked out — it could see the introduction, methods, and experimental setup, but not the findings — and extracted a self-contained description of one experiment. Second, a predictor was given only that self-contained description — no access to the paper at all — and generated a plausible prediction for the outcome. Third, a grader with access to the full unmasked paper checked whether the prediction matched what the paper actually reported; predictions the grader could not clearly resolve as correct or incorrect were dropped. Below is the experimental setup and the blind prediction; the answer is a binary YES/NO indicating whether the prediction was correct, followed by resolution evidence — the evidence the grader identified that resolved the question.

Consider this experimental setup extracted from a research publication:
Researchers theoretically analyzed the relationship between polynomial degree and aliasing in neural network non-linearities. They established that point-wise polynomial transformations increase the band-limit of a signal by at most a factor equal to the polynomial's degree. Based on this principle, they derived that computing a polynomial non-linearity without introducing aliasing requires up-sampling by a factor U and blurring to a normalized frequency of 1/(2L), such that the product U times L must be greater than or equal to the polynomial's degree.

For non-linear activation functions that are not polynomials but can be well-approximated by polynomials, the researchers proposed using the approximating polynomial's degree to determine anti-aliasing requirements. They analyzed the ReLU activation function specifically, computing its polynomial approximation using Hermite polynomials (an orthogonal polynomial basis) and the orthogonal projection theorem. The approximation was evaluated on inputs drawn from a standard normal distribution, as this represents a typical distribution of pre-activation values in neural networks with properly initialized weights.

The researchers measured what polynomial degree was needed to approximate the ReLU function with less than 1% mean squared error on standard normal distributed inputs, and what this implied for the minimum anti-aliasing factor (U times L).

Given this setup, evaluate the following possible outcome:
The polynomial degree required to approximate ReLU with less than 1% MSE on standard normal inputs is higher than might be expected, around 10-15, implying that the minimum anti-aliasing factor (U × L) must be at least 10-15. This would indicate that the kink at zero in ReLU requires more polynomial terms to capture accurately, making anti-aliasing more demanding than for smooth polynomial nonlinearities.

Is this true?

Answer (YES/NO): NO